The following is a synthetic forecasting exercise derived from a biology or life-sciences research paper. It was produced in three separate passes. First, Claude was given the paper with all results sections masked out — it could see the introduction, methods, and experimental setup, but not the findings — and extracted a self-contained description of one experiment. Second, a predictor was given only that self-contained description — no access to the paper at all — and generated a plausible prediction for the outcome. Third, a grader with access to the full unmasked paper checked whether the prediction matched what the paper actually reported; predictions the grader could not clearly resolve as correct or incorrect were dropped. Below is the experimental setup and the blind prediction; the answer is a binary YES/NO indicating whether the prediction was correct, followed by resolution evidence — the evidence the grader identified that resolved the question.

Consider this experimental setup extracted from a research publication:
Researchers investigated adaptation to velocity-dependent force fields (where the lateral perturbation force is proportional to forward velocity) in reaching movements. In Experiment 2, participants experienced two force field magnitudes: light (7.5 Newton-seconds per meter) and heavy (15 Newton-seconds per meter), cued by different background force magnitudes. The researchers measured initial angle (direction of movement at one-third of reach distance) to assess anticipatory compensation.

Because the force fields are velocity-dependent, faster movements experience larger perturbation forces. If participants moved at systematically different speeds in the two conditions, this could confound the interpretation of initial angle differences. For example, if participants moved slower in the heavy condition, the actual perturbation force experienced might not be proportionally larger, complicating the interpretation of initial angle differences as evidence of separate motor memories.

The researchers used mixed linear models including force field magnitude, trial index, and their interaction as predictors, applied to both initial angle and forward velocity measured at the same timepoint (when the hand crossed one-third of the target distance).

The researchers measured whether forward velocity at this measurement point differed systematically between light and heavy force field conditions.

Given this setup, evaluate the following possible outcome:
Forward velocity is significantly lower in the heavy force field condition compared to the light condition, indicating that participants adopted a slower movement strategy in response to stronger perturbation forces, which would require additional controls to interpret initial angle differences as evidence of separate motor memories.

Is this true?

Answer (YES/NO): NO